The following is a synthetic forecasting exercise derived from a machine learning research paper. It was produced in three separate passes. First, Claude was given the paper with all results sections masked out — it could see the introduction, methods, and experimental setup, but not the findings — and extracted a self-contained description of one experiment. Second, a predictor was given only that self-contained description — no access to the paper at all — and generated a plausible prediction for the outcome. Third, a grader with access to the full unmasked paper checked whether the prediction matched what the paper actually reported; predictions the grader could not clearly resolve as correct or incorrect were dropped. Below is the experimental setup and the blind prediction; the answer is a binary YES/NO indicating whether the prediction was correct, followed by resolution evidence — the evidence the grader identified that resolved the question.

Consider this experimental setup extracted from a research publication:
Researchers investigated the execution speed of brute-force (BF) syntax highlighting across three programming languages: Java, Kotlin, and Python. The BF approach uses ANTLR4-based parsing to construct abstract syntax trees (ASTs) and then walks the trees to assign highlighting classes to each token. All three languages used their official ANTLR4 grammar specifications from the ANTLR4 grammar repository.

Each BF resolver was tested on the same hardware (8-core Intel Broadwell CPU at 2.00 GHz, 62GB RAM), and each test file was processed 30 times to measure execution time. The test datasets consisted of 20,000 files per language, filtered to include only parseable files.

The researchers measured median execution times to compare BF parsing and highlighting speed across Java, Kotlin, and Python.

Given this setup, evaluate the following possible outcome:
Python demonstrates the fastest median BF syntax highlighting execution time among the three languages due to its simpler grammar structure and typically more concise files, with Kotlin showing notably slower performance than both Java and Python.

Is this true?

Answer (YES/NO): NO